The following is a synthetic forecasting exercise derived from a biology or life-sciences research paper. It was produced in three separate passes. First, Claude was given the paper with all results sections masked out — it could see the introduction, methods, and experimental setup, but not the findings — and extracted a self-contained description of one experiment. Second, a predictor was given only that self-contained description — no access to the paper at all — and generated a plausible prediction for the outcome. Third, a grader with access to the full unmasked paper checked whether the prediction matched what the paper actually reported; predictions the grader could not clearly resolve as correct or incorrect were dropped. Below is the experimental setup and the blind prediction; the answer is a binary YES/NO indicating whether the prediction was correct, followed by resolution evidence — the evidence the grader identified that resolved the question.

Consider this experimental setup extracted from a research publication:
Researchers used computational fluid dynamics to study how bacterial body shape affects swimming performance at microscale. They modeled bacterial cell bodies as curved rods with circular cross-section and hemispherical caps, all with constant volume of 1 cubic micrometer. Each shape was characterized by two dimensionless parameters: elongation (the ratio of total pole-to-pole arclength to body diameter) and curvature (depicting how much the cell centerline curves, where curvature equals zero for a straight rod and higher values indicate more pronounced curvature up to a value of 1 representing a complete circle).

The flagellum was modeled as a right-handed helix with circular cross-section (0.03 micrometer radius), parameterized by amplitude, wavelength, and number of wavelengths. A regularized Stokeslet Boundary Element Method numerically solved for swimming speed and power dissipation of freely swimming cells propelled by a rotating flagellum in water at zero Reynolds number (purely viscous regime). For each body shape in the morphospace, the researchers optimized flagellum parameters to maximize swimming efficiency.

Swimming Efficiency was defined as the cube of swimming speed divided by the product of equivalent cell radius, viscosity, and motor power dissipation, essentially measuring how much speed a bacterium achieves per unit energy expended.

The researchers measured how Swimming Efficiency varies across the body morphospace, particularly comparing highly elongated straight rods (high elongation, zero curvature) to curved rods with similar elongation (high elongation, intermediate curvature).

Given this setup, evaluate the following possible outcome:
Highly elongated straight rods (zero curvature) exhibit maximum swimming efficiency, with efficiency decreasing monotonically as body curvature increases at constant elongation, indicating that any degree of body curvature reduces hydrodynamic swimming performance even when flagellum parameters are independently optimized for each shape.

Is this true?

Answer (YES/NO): NO